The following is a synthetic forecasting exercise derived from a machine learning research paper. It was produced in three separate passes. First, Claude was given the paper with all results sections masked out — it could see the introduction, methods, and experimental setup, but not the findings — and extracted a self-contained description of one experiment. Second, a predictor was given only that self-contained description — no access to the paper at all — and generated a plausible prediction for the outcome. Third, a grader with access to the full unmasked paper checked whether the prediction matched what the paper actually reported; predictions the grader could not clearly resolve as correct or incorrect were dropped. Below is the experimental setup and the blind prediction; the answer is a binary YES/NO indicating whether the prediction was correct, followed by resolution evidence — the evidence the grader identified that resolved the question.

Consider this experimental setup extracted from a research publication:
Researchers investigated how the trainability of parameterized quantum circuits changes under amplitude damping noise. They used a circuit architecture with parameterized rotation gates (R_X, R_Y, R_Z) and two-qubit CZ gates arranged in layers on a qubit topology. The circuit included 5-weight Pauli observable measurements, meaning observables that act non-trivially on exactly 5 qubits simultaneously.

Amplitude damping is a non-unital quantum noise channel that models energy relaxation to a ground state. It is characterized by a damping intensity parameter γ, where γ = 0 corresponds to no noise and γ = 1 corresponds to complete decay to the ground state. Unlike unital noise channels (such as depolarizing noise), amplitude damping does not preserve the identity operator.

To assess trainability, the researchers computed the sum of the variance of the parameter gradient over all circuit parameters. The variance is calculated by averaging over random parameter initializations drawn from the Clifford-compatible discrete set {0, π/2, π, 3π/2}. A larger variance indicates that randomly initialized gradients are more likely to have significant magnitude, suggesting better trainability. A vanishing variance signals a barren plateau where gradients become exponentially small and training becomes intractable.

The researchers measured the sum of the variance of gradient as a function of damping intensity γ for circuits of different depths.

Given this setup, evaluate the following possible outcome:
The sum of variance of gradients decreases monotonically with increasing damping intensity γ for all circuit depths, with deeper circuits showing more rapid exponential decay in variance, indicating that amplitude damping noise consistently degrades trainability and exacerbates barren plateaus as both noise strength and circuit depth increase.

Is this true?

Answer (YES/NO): NO